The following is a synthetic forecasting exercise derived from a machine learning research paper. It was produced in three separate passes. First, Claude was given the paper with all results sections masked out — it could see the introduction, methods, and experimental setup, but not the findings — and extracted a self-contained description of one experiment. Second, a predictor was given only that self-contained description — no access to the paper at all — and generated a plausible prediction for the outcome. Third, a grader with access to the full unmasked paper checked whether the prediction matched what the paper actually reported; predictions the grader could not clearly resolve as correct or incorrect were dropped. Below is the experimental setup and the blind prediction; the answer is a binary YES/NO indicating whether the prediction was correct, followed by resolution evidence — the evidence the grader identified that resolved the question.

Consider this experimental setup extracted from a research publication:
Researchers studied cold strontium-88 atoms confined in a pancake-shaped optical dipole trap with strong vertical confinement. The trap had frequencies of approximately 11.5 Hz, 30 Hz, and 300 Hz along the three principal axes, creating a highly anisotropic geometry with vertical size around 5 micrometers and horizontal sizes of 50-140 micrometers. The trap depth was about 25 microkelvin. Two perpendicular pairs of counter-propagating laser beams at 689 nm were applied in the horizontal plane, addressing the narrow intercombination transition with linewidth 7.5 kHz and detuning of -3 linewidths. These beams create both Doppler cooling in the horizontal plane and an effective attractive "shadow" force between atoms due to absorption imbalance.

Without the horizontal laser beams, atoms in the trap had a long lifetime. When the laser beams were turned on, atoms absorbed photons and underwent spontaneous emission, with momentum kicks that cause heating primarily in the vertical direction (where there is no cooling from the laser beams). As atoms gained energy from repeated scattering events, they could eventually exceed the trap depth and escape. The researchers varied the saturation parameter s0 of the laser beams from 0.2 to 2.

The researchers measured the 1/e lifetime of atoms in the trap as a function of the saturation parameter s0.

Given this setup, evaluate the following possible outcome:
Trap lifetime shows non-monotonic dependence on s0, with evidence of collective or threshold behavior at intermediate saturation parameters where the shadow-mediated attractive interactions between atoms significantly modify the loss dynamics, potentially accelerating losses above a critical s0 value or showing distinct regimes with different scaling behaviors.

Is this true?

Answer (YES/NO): NO